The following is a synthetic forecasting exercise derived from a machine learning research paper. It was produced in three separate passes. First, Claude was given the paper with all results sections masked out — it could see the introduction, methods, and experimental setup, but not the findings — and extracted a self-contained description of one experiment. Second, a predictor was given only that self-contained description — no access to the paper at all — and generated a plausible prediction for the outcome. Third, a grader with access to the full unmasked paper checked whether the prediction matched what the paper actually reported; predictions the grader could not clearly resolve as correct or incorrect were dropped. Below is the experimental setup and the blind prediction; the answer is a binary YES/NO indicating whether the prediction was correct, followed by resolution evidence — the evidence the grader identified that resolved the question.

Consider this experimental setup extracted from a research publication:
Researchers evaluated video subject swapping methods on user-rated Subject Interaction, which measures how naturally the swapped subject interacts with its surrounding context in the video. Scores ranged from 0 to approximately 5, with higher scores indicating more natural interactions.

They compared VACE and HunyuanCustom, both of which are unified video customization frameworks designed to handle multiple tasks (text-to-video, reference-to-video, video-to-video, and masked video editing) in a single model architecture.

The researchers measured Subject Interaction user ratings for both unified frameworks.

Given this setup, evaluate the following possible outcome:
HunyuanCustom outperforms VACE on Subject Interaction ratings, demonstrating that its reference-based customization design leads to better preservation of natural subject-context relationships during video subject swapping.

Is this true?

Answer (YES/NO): NO